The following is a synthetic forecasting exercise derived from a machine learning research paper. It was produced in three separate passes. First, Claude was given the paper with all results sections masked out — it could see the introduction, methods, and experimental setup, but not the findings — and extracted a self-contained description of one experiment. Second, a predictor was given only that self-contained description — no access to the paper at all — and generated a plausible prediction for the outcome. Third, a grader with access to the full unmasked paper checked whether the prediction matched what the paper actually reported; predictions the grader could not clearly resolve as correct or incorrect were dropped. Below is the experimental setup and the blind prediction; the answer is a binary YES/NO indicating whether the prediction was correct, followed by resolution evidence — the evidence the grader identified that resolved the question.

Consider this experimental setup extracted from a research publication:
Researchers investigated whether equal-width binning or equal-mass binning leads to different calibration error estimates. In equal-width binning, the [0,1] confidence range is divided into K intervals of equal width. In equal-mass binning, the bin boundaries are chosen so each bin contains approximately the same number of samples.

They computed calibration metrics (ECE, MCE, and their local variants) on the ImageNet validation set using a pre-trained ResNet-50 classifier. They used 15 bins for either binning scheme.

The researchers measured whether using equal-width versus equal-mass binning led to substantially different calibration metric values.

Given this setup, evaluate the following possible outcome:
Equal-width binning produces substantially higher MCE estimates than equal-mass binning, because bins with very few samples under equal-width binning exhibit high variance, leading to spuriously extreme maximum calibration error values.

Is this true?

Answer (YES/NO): NO